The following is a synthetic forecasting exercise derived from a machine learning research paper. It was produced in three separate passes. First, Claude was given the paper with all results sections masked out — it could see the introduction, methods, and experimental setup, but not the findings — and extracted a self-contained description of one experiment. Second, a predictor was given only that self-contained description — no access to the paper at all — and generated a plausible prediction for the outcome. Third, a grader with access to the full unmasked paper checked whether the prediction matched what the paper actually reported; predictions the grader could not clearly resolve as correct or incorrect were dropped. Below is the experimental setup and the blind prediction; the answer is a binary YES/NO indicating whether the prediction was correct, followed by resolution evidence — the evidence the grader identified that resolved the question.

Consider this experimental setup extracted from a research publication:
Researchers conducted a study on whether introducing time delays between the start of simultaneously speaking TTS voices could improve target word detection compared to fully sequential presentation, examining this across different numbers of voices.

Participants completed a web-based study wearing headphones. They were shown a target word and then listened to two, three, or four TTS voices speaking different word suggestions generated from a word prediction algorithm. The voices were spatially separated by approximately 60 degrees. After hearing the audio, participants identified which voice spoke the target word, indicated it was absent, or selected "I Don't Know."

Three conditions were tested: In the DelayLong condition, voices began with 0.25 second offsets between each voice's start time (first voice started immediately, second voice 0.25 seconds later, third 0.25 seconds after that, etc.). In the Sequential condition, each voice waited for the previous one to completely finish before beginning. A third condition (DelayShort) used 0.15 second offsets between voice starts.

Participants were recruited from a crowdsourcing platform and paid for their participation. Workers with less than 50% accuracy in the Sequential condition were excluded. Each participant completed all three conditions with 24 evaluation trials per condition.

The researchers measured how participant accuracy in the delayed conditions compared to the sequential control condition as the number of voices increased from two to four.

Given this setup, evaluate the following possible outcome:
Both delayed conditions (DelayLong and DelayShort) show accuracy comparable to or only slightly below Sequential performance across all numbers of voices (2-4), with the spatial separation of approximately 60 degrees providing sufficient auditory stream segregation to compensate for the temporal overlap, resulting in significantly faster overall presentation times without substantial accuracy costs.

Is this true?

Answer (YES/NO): NO